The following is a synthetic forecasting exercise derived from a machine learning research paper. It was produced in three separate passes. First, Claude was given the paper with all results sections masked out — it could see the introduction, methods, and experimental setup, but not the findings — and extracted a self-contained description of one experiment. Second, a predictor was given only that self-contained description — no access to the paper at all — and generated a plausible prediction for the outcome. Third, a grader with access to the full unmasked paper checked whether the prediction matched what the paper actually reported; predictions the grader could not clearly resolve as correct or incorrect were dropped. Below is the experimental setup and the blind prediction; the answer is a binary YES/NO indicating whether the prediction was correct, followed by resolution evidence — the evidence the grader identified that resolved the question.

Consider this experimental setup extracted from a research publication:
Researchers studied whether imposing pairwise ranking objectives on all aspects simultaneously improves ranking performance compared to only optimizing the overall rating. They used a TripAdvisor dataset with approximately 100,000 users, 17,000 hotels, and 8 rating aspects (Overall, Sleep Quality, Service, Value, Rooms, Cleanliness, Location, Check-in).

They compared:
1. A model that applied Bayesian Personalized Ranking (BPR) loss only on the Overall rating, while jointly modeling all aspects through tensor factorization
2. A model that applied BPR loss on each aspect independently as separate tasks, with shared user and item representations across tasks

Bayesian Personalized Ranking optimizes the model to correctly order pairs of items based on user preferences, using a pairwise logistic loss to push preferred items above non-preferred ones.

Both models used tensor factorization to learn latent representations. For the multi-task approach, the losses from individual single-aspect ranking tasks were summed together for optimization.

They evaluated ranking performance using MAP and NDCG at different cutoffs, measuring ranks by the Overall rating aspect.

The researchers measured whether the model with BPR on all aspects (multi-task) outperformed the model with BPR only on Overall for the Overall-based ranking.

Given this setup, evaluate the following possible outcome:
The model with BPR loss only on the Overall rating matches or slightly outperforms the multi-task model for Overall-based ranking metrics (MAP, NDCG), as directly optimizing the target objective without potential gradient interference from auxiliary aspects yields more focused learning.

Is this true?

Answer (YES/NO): YES